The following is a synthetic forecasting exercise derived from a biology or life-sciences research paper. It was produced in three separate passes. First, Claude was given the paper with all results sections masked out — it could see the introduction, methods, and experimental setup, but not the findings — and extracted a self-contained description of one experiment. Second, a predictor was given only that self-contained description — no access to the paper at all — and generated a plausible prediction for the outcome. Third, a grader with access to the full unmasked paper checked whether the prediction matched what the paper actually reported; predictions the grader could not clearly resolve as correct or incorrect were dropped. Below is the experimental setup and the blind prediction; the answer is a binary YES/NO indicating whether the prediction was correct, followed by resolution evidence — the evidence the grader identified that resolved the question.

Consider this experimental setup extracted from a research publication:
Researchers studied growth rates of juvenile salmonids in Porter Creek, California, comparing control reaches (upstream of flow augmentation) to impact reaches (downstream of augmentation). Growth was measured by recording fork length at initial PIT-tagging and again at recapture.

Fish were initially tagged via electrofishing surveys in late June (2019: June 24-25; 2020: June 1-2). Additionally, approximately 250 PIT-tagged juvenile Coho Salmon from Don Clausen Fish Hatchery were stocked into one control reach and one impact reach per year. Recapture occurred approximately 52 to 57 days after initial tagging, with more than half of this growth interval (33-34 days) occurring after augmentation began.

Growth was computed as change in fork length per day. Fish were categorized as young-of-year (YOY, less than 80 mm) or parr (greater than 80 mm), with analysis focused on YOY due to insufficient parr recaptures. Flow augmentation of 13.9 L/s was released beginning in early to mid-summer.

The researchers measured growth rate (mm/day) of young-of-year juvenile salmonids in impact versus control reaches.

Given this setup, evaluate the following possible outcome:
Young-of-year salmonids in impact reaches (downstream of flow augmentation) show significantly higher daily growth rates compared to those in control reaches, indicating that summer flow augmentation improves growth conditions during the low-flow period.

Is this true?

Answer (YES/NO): NO